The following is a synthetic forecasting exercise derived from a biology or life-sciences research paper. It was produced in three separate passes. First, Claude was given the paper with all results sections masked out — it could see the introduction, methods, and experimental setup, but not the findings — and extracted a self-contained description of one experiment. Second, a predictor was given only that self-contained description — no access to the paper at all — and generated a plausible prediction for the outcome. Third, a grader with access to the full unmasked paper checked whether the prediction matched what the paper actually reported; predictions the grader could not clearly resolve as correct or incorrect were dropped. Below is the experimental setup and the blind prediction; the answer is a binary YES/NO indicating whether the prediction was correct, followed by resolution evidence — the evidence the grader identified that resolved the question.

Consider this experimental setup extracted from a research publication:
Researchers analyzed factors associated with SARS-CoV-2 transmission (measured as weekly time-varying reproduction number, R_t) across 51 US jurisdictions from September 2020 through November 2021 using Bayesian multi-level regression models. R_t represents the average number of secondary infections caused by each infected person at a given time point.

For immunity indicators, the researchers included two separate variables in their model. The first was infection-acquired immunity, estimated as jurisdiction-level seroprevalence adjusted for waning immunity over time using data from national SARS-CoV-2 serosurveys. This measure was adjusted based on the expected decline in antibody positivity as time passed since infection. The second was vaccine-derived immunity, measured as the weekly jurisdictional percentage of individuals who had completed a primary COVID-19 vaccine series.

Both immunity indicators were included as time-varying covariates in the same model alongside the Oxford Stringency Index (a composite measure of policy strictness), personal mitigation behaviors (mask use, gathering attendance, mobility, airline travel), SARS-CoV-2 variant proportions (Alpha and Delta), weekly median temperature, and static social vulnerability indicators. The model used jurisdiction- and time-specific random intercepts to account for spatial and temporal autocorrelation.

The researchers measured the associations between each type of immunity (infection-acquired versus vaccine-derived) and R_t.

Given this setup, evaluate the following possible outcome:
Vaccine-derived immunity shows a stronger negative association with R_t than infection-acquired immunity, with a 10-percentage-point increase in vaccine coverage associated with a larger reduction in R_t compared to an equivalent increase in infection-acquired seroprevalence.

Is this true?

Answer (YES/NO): NO